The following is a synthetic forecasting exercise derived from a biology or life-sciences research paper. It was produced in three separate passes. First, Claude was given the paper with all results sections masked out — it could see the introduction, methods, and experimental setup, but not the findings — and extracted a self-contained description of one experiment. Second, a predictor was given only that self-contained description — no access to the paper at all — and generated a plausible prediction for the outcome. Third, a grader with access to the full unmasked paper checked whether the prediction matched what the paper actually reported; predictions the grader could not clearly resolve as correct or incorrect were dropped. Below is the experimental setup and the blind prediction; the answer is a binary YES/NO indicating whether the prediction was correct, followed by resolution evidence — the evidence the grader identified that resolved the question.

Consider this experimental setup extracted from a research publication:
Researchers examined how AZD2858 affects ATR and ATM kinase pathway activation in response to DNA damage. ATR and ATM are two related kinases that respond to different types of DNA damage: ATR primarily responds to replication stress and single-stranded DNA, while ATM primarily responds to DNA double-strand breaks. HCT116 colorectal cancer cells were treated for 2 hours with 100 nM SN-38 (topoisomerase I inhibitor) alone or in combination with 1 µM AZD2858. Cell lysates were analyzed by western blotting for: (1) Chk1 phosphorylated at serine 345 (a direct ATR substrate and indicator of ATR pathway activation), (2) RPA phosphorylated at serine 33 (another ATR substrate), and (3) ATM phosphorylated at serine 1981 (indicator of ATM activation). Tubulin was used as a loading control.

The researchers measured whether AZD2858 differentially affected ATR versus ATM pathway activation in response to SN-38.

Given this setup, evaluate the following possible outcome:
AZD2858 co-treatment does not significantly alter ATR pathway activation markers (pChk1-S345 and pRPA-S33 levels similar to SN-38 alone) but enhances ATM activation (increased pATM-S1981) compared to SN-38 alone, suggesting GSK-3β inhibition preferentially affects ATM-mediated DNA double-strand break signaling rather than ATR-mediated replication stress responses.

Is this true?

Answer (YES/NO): NO